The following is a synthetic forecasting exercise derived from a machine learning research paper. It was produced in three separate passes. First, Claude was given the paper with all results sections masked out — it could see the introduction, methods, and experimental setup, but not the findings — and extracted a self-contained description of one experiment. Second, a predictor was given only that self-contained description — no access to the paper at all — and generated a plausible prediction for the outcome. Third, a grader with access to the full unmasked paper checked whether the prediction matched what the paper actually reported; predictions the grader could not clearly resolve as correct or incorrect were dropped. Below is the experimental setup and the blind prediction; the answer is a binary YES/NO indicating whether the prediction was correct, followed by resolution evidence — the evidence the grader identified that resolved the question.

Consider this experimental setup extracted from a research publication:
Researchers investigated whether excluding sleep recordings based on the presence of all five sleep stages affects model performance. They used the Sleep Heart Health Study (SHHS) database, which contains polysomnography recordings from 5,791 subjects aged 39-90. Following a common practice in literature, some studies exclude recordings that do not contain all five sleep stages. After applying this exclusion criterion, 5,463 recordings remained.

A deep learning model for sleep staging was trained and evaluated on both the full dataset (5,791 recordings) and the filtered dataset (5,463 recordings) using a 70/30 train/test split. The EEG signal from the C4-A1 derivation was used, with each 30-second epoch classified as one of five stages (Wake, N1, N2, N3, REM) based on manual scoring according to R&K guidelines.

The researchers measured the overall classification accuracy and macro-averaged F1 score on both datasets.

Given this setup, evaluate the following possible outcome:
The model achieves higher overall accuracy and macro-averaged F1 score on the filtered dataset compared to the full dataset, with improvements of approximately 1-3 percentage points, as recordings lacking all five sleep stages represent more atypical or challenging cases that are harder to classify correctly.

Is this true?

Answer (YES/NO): NO